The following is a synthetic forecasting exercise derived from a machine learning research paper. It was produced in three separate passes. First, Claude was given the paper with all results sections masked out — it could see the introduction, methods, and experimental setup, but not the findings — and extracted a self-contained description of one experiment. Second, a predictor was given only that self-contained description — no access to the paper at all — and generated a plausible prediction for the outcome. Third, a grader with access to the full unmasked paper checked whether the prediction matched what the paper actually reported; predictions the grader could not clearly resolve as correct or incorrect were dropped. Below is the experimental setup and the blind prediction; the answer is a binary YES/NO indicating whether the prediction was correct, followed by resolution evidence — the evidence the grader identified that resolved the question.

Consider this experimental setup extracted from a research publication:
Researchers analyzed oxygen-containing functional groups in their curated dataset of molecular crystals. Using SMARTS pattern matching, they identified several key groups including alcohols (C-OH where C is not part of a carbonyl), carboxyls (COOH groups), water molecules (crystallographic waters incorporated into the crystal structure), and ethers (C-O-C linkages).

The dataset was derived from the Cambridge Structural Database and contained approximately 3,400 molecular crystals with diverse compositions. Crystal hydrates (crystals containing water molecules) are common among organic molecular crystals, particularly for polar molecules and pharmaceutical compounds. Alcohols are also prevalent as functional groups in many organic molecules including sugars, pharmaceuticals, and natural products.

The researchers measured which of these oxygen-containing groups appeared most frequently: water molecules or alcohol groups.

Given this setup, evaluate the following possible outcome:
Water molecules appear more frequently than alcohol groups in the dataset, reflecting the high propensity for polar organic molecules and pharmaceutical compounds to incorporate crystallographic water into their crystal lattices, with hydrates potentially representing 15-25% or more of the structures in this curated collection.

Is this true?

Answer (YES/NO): NO